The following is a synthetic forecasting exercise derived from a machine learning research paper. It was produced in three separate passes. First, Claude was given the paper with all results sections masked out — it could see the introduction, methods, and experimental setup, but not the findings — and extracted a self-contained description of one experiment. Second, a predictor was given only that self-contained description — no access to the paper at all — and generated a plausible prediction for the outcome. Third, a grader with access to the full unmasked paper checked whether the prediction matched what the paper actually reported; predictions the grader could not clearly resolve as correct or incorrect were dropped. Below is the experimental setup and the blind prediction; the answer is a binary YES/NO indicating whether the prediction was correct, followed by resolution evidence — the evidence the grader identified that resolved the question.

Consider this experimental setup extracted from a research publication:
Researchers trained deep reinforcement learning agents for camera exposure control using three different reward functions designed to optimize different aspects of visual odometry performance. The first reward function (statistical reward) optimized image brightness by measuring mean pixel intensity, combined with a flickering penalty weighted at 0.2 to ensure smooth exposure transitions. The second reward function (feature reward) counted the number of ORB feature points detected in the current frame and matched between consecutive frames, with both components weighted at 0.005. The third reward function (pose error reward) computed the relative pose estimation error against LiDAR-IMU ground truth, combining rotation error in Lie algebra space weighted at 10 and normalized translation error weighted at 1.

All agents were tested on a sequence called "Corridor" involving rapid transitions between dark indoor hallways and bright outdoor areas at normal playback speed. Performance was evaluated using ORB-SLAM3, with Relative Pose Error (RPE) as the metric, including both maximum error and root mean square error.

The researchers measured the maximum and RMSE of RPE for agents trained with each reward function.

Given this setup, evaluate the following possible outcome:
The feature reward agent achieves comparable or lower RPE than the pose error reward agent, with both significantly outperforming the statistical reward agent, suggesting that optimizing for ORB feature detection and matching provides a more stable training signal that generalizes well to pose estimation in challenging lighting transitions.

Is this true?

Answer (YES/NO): NO